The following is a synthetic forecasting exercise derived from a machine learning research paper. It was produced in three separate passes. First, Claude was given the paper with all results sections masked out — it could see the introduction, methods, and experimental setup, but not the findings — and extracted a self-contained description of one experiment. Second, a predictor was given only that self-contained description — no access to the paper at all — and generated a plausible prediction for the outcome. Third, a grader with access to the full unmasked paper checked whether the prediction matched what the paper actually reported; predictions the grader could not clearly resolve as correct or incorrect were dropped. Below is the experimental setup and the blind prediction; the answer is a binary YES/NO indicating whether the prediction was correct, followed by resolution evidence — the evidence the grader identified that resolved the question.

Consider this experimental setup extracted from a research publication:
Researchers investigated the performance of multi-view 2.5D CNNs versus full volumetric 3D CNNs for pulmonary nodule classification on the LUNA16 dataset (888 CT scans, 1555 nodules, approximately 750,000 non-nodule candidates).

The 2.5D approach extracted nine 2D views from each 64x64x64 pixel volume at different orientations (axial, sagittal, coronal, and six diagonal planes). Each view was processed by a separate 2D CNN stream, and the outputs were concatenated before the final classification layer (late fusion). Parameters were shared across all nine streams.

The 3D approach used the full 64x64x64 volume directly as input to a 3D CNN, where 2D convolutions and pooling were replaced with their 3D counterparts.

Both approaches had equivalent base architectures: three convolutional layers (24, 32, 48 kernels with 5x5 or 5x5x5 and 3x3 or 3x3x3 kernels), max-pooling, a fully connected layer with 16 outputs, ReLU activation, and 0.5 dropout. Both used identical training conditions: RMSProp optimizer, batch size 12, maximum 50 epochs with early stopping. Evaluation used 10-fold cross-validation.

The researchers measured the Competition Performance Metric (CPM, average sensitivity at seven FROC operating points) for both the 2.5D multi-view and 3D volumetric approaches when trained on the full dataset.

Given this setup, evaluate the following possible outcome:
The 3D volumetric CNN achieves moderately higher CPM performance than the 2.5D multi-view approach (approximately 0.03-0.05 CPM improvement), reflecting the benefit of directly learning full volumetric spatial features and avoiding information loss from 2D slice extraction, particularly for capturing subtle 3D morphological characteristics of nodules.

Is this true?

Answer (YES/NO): NO